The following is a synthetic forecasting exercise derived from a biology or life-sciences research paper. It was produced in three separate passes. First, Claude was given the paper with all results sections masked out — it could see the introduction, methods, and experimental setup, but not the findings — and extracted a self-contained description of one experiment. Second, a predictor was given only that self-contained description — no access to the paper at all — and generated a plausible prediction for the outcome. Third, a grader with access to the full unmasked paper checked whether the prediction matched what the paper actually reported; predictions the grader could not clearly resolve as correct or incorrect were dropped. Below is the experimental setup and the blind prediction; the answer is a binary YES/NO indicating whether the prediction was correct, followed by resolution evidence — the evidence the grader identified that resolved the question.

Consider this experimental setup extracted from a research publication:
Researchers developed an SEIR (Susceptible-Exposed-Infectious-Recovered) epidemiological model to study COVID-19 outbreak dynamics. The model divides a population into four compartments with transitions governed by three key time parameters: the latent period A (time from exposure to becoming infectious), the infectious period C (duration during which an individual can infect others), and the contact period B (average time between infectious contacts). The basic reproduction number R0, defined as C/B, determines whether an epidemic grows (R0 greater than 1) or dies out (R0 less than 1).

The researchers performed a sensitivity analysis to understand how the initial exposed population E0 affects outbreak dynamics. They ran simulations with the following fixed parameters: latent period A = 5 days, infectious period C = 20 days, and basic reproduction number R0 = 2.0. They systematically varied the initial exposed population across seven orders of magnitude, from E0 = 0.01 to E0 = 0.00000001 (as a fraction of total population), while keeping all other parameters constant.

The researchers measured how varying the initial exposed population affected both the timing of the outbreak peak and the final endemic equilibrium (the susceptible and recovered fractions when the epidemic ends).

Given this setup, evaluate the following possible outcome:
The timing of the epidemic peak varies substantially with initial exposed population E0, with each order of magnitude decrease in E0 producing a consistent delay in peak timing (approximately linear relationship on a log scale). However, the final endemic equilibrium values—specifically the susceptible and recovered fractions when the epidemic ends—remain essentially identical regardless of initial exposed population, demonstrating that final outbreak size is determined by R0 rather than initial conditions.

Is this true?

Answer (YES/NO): YES